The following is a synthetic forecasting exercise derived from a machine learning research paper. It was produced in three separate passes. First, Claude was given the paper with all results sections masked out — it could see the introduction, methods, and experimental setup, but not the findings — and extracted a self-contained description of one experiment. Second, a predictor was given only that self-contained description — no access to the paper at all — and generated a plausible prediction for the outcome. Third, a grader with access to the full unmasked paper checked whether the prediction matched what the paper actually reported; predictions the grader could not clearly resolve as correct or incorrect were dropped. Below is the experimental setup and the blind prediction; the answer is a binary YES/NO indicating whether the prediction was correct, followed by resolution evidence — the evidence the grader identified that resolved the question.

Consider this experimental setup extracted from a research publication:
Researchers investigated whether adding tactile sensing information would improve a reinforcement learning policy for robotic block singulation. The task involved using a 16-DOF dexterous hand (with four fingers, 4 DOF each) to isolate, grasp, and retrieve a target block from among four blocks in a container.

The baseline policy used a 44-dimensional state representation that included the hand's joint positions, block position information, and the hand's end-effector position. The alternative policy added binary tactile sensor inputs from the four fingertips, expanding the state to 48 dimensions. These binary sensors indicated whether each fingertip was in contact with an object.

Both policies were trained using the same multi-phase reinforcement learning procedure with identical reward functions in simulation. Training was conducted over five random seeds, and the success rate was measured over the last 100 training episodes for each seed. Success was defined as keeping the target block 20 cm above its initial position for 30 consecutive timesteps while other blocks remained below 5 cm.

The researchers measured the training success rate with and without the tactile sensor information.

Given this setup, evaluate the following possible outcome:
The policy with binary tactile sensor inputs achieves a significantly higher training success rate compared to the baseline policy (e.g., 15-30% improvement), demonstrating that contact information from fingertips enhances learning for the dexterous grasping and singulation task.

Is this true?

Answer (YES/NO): NO